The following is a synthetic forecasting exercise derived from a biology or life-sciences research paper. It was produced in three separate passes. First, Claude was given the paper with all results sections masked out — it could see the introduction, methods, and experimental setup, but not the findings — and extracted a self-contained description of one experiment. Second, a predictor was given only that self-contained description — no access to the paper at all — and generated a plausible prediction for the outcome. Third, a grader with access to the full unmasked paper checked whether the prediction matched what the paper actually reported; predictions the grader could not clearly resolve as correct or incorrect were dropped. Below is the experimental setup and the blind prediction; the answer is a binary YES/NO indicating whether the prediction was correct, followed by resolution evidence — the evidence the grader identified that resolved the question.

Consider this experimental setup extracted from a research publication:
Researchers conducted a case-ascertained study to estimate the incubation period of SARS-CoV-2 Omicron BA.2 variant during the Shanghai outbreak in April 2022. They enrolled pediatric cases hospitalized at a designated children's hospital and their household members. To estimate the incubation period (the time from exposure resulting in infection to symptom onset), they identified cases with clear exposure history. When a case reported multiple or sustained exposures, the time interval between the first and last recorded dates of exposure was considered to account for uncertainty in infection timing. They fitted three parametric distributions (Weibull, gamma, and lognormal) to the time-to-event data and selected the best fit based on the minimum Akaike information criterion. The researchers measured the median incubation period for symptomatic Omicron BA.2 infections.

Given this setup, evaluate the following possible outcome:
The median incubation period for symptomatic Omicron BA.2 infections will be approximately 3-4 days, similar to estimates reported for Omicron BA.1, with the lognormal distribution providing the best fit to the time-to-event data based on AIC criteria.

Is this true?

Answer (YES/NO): NO